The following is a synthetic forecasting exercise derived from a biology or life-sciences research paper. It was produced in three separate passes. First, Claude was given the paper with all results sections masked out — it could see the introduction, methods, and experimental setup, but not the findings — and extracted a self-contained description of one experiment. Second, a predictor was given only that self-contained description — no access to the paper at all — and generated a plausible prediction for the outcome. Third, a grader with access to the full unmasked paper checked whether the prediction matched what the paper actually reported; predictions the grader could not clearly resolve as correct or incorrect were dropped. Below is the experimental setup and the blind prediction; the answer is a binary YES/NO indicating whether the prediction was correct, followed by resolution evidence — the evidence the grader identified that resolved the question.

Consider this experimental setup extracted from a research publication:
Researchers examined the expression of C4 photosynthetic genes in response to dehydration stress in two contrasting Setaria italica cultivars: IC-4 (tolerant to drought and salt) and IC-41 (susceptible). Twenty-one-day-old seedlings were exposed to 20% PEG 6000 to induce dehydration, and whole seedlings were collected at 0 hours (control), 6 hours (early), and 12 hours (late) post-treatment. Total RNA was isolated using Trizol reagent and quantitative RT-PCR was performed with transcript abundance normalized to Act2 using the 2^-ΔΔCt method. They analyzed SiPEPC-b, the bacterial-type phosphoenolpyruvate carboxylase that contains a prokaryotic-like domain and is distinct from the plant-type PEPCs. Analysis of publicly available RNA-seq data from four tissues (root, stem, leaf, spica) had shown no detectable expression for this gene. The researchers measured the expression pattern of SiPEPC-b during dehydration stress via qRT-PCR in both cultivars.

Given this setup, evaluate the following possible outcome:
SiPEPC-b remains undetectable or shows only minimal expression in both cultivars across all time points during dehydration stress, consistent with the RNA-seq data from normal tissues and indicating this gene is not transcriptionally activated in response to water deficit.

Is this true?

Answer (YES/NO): NO